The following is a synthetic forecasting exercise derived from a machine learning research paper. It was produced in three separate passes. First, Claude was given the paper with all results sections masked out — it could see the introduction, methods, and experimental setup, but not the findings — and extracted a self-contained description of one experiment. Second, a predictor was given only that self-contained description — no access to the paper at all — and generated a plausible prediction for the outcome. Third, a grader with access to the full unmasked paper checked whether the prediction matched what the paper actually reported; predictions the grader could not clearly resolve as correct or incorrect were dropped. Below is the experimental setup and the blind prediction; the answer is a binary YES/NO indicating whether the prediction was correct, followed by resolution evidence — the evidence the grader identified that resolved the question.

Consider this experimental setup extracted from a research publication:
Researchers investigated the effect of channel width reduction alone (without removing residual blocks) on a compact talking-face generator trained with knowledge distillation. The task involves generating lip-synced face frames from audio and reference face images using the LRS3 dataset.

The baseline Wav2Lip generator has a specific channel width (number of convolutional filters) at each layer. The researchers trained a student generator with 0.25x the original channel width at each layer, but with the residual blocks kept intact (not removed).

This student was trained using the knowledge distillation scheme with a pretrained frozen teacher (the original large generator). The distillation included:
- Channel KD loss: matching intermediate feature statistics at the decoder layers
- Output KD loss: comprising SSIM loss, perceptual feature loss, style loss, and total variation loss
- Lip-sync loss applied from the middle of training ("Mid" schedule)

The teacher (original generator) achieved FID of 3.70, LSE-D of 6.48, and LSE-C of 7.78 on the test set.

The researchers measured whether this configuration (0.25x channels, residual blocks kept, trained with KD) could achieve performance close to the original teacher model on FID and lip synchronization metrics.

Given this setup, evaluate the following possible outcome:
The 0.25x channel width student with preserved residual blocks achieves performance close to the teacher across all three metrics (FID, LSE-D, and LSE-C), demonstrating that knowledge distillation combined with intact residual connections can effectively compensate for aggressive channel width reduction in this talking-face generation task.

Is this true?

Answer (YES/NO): NO